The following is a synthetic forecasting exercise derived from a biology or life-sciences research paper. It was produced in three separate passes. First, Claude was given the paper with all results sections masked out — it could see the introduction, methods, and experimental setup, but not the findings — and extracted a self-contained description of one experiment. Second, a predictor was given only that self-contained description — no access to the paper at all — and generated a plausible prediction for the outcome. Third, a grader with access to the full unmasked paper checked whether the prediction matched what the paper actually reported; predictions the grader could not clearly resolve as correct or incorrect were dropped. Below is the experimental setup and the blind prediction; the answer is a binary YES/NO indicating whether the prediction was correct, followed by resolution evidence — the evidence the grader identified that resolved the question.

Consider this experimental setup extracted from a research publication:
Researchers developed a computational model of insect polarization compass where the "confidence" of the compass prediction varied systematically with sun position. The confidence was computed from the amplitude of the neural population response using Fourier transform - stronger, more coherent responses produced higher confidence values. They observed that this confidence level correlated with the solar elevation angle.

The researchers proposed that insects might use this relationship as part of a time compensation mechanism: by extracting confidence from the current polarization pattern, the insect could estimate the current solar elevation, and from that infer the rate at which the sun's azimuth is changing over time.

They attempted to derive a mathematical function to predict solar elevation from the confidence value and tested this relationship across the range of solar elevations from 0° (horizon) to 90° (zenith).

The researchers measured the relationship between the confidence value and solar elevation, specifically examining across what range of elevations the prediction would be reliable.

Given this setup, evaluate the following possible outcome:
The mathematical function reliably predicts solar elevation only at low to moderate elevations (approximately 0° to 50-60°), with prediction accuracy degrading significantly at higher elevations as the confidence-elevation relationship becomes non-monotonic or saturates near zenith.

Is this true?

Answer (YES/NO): NO